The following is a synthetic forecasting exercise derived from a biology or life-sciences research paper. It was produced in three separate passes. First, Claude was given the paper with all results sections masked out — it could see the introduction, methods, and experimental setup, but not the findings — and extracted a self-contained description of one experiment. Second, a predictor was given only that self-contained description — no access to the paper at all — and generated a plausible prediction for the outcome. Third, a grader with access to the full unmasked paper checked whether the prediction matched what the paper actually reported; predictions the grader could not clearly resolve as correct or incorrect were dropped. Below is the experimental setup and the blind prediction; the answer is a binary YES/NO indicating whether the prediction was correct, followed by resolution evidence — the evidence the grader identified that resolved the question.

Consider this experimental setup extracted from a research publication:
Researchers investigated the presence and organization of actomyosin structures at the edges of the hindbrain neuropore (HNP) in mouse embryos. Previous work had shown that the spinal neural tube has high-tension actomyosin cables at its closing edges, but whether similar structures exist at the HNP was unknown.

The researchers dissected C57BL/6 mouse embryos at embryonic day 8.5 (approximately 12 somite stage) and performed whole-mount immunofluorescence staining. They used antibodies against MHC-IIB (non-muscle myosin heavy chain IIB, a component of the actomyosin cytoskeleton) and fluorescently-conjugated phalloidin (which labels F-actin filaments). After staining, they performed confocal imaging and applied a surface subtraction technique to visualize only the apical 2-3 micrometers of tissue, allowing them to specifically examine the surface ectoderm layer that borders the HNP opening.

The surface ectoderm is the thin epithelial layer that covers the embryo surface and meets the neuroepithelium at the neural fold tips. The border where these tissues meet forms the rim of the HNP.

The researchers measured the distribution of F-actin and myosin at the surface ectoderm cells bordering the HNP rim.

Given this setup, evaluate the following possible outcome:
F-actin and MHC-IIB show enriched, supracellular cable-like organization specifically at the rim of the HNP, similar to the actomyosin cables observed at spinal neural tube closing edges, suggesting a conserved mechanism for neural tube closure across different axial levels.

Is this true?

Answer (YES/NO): YES